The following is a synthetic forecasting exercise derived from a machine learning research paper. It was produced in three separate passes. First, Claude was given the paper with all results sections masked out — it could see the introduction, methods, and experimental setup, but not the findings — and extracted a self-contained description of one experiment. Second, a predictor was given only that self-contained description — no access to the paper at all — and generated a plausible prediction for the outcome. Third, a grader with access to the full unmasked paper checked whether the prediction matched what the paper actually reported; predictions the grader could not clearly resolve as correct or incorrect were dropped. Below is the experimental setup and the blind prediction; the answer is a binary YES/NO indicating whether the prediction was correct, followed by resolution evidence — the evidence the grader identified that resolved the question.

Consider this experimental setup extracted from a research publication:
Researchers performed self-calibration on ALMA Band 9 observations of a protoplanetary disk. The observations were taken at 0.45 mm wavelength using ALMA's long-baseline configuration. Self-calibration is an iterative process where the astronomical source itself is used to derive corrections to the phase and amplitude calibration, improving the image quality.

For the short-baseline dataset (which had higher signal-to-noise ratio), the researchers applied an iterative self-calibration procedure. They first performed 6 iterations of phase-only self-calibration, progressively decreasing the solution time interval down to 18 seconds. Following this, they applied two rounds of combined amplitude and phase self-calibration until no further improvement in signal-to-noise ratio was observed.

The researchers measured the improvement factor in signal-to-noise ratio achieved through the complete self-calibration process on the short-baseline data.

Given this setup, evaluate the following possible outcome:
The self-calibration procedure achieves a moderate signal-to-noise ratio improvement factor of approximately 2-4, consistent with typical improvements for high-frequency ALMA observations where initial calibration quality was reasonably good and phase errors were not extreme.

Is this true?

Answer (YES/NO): NO